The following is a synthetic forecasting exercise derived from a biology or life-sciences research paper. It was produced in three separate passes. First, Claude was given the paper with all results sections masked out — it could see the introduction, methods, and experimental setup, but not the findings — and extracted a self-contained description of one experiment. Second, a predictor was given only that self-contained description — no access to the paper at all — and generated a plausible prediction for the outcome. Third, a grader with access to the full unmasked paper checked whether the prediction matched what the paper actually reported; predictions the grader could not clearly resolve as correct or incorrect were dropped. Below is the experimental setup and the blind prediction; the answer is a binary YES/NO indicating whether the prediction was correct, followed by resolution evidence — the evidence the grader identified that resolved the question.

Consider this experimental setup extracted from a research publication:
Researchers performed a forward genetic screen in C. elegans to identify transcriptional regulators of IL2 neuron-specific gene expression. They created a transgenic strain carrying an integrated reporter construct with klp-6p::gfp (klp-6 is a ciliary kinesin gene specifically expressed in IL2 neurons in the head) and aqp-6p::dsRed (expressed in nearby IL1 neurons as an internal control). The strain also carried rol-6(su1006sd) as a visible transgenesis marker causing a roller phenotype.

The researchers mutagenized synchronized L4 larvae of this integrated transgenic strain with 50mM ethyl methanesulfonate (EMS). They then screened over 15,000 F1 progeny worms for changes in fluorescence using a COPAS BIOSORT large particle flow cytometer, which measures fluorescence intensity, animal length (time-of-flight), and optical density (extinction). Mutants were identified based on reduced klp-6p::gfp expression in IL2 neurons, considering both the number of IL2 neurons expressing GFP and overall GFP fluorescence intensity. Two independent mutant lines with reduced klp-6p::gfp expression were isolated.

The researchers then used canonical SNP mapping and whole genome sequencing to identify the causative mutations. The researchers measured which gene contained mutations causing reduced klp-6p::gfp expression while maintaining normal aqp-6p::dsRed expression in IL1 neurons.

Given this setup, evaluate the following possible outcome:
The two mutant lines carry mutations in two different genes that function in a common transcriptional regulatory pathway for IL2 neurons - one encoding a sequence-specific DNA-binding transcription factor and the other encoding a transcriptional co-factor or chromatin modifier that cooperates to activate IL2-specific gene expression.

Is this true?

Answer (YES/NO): NO